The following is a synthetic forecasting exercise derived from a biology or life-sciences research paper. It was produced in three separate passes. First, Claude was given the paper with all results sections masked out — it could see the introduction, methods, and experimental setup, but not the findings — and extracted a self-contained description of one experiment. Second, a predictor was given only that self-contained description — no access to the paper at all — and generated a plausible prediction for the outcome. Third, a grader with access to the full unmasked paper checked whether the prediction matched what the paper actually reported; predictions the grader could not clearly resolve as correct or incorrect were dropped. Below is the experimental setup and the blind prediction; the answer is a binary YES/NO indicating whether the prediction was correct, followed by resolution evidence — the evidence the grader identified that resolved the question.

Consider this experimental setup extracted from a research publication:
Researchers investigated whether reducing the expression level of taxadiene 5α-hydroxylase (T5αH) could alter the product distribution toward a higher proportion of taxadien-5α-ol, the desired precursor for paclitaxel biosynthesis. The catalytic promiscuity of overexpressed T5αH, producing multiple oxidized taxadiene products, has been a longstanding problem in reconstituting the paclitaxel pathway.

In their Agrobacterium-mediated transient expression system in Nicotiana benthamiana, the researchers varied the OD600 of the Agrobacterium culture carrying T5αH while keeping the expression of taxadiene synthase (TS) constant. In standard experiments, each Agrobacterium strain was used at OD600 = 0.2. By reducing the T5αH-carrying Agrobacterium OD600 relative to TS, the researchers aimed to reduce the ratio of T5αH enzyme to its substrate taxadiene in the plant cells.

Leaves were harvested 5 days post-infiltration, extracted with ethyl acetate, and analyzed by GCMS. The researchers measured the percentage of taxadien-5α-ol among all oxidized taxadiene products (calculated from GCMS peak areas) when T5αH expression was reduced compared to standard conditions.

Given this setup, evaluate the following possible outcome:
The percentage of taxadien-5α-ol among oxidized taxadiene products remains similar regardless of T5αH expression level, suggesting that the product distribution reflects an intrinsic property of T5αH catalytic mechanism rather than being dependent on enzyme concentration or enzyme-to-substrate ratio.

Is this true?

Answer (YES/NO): NO